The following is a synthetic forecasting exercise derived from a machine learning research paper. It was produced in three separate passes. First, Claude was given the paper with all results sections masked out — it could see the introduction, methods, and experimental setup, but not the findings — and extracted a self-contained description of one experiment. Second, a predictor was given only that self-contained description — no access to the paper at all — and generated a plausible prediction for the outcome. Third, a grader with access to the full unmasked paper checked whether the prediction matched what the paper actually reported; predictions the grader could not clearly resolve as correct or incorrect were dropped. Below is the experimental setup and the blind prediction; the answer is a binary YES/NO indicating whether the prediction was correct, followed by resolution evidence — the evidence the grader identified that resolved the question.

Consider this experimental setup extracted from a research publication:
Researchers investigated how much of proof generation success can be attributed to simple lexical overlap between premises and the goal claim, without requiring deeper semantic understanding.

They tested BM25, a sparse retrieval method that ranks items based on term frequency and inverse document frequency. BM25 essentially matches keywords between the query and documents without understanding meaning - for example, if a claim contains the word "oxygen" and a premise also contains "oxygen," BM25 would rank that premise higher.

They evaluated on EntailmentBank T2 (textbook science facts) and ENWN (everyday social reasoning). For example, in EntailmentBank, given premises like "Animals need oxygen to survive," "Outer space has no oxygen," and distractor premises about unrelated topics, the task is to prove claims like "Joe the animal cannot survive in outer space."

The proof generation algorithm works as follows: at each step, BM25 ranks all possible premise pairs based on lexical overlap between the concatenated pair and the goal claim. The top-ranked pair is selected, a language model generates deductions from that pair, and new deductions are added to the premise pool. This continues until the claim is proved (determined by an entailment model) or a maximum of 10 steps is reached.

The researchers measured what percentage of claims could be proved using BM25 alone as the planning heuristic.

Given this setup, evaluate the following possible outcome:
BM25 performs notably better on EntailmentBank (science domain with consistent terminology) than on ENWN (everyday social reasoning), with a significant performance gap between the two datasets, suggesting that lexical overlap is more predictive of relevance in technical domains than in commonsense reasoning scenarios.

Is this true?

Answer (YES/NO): NO